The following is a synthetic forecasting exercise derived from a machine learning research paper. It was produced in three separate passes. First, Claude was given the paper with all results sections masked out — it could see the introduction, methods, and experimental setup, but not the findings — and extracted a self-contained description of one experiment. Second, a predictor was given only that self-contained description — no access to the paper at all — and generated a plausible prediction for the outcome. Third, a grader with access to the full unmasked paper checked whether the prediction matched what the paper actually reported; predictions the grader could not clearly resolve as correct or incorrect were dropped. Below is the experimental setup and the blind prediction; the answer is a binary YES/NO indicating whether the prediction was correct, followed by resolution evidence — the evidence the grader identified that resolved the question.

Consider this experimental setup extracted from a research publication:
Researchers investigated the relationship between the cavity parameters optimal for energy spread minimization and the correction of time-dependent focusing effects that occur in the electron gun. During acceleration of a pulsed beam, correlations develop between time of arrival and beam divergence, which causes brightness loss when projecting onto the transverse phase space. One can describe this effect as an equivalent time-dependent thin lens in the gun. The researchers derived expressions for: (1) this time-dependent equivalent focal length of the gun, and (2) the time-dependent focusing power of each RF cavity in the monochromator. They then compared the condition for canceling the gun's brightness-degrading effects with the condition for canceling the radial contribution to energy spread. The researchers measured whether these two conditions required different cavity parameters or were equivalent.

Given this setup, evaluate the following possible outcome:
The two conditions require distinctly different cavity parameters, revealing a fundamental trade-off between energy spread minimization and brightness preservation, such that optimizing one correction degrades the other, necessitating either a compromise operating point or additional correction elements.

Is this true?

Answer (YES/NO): NO